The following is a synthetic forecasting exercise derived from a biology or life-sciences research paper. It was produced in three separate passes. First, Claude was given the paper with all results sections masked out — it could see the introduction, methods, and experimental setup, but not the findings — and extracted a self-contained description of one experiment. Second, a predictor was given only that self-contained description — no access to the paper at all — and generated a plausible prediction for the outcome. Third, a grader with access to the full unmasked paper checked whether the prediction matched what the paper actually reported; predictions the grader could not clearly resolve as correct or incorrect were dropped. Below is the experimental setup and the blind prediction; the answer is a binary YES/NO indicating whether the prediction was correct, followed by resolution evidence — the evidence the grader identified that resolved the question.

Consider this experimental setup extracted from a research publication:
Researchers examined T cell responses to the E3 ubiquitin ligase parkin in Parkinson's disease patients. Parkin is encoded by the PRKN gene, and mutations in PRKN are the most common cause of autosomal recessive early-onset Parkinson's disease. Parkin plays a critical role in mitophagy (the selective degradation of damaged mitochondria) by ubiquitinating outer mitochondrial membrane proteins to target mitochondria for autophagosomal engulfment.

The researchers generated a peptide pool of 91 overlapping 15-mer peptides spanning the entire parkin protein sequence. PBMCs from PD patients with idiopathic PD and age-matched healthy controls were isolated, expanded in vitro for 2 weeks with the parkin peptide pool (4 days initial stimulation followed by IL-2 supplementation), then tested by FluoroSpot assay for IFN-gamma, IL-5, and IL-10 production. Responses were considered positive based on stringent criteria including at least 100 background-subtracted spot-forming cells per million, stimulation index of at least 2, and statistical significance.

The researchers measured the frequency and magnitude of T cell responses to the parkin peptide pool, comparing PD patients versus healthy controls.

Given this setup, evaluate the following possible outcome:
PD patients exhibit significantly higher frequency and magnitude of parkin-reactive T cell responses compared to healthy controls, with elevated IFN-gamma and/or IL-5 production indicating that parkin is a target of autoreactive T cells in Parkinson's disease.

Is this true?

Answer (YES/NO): NO